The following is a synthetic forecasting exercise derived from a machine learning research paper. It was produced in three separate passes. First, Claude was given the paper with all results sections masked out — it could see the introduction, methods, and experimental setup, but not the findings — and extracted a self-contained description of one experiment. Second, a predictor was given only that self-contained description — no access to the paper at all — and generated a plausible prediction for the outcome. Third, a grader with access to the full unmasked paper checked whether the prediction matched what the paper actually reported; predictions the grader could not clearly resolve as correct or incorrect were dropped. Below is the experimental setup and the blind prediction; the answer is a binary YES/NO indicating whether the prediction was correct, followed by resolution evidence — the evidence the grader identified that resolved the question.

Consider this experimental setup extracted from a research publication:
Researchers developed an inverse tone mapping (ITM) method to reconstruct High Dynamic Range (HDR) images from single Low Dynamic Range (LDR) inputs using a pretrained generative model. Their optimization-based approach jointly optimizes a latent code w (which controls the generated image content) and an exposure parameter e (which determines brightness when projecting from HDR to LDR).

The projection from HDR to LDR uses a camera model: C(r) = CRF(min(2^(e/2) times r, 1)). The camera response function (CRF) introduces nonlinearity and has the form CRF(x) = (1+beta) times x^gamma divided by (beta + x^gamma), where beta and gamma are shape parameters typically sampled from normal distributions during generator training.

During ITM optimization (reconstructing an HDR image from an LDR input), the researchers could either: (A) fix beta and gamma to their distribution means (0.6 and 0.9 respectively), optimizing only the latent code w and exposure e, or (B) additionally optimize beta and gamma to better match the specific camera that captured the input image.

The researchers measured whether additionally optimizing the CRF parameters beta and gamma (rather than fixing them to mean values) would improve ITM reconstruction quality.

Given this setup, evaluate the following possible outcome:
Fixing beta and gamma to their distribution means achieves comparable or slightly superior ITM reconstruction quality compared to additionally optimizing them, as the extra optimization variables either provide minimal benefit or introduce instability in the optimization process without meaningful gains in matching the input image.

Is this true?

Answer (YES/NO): YES